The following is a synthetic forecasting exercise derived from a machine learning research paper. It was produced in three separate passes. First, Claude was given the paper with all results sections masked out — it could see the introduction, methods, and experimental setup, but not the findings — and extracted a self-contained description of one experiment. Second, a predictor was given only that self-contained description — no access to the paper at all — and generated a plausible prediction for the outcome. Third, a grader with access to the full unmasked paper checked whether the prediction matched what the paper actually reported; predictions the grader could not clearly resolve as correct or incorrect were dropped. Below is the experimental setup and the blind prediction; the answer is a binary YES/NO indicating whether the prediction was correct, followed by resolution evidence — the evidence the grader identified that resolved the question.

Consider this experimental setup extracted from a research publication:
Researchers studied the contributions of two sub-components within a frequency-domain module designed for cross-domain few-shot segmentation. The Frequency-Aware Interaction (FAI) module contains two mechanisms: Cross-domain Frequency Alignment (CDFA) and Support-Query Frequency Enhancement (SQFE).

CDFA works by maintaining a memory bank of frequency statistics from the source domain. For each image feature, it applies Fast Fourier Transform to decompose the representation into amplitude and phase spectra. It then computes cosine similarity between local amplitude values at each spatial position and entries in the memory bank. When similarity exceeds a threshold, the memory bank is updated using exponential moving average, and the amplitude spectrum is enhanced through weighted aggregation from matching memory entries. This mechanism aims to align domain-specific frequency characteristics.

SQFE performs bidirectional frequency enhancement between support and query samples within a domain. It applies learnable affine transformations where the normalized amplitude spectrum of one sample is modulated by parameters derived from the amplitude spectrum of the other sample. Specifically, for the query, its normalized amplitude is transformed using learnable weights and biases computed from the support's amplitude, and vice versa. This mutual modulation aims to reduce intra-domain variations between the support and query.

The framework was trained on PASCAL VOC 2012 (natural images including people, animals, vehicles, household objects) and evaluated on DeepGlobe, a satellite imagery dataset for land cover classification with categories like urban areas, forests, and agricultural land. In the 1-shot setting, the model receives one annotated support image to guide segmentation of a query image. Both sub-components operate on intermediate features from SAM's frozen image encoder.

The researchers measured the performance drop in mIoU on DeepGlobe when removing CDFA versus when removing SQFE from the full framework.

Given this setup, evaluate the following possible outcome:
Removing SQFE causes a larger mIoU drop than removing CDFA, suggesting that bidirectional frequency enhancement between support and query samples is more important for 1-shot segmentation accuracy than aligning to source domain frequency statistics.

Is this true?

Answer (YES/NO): YES